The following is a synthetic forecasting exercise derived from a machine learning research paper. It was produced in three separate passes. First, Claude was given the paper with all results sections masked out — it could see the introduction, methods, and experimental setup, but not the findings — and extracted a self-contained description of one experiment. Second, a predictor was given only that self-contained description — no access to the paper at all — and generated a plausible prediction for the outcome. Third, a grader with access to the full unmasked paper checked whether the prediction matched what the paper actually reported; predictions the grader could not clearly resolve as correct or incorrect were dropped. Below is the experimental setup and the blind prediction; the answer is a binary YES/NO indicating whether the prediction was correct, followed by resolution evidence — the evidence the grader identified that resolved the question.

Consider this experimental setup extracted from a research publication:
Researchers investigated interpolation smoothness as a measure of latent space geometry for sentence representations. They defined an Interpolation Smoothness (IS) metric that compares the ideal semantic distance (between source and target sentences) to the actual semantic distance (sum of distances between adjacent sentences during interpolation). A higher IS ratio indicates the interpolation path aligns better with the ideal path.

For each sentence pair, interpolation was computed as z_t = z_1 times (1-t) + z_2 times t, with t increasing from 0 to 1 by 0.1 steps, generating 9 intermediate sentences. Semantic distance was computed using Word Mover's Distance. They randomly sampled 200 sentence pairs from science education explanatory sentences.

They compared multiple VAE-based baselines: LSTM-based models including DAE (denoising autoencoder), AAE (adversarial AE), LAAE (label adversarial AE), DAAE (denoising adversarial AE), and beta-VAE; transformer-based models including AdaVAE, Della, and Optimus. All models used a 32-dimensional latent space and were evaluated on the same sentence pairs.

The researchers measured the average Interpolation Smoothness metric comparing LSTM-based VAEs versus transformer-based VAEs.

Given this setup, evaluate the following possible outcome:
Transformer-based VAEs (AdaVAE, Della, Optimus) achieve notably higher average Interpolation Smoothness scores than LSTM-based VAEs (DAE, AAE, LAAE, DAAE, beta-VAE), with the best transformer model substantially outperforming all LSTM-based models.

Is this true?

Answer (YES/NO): NO